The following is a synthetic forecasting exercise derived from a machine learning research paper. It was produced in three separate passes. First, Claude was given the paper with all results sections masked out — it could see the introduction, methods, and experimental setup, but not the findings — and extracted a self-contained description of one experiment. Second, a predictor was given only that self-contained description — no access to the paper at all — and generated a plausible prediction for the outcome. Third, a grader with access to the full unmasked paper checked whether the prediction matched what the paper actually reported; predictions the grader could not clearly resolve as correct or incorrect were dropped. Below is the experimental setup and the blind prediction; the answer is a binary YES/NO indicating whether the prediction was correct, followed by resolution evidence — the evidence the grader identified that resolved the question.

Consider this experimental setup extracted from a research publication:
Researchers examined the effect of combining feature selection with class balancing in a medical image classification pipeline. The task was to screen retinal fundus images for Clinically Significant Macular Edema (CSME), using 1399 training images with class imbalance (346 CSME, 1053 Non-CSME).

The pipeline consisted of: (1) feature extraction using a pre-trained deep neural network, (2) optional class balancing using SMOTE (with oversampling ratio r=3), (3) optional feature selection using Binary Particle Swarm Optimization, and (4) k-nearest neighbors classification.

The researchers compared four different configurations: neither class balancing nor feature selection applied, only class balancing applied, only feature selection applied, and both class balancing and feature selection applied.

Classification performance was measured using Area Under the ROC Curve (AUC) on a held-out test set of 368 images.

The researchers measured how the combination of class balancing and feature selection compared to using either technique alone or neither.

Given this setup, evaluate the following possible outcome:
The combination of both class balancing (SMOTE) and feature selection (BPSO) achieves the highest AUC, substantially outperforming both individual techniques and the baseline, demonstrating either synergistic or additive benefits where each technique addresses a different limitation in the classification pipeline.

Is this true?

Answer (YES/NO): NO